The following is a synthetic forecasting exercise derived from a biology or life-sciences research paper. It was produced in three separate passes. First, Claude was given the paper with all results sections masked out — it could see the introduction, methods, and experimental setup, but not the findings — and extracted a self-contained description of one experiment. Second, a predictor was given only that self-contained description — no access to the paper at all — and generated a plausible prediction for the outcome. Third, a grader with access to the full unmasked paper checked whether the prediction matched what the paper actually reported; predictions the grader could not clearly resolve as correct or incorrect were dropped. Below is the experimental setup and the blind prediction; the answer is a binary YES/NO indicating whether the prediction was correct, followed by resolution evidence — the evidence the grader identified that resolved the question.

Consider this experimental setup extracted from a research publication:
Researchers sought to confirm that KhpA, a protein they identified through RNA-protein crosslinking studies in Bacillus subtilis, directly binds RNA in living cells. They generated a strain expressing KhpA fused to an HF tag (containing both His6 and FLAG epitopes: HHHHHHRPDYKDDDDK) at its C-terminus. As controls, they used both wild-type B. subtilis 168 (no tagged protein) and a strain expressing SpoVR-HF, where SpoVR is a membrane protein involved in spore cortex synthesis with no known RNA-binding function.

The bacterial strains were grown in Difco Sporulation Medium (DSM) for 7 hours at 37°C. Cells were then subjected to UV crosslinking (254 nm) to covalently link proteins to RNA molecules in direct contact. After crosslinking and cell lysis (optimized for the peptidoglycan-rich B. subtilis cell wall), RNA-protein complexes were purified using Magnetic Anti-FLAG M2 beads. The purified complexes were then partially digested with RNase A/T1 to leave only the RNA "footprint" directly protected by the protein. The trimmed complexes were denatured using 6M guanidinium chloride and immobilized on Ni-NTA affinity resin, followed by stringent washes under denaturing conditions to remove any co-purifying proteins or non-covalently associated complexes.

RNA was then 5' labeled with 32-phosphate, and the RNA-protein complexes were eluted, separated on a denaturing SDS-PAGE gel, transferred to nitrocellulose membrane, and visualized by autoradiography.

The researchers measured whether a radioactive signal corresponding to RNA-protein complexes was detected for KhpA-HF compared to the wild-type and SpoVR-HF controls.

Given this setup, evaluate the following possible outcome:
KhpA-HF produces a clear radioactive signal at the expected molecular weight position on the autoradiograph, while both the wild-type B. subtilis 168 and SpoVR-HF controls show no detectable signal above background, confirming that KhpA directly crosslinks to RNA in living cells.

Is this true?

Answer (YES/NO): NO